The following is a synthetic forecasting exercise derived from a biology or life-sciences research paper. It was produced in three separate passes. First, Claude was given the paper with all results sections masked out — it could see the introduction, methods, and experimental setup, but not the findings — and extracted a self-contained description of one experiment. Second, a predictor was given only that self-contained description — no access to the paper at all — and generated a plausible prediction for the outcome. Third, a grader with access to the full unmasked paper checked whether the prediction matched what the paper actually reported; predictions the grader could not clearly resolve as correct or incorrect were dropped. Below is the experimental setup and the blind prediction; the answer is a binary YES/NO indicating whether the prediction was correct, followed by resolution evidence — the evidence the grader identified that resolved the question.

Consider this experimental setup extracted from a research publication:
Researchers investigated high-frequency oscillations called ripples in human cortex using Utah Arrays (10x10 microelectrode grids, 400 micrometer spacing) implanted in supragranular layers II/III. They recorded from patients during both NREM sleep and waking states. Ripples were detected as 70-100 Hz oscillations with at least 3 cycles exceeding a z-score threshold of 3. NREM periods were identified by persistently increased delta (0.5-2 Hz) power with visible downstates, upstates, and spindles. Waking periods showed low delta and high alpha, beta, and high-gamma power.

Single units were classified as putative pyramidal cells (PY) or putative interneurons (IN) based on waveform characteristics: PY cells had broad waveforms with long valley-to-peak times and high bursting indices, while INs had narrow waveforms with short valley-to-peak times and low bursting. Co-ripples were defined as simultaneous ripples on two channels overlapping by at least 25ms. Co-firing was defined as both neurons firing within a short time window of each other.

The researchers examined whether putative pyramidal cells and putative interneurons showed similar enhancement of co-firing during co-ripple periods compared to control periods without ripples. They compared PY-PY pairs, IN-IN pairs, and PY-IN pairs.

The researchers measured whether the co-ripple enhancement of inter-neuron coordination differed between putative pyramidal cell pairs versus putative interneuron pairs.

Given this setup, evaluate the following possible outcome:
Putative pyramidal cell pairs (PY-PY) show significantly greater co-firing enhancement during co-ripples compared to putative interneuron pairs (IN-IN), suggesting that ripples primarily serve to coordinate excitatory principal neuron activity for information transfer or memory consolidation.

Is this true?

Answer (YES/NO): NO